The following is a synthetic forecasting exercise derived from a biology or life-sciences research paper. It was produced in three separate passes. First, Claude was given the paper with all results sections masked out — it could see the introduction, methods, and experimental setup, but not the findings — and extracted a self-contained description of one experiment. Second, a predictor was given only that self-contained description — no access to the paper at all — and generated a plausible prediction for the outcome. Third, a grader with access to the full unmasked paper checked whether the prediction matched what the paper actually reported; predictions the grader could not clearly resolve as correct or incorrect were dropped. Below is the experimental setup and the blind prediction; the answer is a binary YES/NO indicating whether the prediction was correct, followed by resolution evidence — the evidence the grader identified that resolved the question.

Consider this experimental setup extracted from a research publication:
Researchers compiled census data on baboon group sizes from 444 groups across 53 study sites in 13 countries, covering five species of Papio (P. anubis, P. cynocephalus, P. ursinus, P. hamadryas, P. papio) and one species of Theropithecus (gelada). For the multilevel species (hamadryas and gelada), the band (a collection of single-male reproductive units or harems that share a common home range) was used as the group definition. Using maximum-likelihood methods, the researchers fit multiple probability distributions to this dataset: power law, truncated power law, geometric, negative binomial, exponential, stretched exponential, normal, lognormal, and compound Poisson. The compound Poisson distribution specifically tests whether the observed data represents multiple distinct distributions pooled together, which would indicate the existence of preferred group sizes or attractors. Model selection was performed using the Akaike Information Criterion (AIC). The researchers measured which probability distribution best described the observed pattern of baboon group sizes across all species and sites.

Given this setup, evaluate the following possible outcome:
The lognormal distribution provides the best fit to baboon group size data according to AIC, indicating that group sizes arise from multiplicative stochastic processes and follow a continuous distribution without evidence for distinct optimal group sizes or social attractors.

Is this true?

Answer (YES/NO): NO